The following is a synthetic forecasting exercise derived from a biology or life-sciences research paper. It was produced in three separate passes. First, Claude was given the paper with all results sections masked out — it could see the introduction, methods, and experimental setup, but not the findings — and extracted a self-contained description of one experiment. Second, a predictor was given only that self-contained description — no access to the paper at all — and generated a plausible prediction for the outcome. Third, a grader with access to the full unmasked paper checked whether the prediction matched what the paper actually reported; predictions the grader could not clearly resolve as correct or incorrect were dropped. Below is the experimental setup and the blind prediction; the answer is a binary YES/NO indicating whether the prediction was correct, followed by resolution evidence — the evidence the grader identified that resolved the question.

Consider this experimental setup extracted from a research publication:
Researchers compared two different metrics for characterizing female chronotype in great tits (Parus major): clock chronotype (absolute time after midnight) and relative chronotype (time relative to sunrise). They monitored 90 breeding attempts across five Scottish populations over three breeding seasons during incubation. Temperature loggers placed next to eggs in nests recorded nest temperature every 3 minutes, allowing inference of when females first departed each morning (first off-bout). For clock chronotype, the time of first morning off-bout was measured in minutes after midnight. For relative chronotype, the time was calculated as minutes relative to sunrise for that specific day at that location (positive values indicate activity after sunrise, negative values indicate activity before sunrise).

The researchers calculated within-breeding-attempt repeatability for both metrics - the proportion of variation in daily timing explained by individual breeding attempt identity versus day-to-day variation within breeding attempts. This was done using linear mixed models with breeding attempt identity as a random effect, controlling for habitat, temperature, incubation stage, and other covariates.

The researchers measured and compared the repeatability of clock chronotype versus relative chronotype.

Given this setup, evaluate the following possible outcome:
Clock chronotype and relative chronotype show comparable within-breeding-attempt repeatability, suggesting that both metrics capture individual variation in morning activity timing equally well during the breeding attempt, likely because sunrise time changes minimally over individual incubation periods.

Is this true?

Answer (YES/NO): YES